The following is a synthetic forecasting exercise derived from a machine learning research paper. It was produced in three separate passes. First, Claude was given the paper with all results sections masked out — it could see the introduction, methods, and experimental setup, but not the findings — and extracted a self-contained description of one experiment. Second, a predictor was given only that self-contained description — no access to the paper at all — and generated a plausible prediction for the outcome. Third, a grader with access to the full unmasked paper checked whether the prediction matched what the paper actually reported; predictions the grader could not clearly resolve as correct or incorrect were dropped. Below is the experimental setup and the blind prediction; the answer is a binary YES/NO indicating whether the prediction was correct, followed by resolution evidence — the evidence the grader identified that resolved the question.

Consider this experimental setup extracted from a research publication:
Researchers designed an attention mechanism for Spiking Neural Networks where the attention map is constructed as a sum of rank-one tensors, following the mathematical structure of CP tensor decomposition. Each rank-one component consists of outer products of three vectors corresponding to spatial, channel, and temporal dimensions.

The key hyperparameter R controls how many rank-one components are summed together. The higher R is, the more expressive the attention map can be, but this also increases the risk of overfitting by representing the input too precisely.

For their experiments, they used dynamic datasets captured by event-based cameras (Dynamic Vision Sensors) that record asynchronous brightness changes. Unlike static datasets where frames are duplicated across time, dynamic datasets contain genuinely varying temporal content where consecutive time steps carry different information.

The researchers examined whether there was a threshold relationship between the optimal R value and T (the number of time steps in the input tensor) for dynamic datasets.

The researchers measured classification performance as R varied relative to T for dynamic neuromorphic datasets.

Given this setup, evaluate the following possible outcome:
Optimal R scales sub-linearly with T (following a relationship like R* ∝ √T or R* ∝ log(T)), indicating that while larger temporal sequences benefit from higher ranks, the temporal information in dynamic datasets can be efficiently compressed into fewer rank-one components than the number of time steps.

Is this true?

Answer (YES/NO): NO